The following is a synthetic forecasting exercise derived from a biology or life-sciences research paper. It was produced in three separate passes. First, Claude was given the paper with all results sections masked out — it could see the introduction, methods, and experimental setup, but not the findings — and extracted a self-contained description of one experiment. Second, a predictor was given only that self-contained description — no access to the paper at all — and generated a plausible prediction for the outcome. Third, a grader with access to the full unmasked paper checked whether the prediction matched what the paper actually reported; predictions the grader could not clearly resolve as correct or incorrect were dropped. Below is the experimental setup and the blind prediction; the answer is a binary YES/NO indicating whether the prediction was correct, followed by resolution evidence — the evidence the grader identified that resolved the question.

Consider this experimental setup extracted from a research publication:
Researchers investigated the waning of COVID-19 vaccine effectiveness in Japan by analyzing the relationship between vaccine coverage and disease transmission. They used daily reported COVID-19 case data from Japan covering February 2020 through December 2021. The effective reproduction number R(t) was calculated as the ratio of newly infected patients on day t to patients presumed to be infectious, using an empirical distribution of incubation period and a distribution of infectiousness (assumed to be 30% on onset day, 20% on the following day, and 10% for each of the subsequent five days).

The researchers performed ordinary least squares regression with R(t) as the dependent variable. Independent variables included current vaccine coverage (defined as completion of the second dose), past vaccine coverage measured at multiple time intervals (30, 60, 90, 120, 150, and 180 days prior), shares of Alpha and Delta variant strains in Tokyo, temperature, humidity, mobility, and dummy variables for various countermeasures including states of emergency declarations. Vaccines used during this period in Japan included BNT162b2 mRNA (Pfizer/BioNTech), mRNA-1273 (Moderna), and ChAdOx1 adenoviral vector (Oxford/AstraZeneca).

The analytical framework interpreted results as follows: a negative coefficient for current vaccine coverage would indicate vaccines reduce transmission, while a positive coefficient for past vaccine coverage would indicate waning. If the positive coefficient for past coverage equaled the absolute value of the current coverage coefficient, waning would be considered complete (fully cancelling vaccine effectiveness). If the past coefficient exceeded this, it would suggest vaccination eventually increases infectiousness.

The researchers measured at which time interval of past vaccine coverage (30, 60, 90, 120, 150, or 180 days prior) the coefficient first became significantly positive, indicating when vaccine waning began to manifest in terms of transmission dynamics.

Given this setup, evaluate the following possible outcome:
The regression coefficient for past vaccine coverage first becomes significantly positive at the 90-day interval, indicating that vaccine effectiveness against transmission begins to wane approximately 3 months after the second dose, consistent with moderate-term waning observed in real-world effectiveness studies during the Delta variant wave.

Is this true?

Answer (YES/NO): NO